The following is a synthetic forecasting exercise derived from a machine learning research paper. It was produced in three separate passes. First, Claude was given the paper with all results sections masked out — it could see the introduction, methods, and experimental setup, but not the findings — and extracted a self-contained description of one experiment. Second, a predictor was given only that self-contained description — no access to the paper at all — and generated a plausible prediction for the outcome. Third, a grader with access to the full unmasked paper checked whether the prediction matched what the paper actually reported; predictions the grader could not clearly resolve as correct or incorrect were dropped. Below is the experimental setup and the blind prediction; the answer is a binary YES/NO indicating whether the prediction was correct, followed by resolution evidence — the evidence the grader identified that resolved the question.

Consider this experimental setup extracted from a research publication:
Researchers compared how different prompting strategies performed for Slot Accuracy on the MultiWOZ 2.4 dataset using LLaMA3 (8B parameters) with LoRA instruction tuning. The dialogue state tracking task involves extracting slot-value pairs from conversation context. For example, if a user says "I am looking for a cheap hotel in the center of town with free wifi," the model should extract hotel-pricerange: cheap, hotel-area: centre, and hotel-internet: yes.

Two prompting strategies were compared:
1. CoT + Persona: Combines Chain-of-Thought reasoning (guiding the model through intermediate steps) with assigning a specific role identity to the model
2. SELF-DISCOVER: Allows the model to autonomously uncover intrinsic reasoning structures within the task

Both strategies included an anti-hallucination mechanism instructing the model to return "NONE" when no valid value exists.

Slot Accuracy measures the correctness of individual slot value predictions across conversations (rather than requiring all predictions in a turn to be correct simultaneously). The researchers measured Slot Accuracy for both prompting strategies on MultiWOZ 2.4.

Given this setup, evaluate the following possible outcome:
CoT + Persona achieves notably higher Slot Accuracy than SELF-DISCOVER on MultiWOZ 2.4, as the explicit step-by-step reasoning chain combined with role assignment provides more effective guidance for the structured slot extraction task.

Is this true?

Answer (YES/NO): NO